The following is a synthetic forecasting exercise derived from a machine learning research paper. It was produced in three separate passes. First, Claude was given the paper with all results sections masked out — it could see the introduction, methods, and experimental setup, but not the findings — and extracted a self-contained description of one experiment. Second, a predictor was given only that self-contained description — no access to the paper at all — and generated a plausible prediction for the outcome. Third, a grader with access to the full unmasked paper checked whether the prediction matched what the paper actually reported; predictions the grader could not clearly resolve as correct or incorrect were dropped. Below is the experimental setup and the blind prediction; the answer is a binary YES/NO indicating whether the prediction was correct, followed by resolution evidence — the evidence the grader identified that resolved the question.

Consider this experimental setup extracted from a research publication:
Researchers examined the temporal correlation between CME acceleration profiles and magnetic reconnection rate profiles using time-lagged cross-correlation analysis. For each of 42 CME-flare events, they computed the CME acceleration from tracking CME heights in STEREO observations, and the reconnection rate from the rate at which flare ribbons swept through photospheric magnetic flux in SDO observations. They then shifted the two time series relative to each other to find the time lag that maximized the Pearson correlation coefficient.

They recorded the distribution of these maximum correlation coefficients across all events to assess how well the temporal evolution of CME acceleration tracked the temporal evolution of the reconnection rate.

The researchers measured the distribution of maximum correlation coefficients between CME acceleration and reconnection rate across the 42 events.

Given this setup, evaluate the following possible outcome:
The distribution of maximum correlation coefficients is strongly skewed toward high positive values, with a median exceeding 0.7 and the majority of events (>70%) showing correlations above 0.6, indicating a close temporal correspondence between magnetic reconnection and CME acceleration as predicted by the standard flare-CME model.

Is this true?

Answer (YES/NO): YES